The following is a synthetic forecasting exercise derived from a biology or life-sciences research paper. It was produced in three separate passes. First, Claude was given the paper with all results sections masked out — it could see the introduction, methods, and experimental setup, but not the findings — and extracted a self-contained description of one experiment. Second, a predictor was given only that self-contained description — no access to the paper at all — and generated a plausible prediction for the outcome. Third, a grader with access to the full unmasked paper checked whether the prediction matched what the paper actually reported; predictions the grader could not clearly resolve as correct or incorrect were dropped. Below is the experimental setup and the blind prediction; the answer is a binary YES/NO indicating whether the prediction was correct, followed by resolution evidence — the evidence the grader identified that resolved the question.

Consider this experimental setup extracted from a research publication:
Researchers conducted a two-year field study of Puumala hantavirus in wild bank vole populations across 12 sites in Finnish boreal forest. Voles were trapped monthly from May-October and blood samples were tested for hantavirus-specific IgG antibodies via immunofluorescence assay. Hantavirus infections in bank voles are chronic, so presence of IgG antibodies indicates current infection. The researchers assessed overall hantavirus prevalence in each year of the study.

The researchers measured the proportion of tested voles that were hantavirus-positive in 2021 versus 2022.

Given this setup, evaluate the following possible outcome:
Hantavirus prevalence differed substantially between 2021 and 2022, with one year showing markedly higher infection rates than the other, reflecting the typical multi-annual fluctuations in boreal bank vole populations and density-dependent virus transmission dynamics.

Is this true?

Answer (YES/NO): YES